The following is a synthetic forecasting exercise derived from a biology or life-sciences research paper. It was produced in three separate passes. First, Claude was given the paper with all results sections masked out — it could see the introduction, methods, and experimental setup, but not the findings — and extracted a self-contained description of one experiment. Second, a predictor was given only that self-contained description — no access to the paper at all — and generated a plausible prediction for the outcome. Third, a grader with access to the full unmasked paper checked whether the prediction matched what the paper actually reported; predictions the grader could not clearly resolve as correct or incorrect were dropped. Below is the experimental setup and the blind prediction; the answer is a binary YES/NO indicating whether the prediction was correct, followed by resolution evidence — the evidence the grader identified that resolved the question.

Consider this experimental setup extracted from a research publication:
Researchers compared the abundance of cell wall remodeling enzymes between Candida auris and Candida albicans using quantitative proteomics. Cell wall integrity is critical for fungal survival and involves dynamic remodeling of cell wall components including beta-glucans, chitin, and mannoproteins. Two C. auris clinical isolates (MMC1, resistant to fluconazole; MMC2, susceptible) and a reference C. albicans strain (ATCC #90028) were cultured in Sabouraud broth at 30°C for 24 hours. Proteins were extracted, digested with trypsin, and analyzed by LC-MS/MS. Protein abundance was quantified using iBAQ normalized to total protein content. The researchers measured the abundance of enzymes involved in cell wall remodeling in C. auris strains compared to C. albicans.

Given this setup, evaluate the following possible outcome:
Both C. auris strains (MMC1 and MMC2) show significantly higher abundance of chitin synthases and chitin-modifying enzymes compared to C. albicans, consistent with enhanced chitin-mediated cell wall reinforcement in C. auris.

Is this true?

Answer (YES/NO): NO